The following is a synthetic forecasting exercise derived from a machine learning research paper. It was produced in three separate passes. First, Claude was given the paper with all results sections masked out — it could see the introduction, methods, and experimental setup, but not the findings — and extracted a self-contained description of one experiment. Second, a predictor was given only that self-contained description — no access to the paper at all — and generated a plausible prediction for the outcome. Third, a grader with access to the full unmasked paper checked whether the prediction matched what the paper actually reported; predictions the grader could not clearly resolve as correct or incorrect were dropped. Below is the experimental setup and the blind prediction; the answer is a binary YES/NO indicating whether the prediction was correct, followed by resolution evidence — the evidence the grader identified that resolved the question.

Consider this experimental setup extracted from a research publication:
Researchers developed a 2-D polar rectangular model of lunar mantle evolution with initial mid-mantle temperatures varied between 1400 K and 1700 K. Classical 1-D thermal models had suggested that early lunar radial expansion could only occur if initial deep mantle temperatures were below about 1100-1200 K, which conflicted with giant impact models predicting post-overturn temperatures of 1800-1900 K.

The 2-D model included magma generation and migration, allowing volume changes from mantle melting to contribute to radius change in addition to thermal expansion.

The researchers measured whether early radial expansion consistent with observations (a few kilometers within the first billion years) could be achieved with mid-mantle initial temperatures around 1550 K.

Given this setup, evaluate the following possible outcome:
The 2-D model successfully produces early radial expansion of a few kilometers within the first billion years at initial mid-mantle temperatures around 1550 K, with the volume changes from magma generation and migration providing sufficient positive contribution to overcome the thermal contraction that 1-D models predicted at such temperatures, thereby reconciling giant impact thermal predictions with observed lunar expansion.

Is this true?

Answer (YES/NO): YES